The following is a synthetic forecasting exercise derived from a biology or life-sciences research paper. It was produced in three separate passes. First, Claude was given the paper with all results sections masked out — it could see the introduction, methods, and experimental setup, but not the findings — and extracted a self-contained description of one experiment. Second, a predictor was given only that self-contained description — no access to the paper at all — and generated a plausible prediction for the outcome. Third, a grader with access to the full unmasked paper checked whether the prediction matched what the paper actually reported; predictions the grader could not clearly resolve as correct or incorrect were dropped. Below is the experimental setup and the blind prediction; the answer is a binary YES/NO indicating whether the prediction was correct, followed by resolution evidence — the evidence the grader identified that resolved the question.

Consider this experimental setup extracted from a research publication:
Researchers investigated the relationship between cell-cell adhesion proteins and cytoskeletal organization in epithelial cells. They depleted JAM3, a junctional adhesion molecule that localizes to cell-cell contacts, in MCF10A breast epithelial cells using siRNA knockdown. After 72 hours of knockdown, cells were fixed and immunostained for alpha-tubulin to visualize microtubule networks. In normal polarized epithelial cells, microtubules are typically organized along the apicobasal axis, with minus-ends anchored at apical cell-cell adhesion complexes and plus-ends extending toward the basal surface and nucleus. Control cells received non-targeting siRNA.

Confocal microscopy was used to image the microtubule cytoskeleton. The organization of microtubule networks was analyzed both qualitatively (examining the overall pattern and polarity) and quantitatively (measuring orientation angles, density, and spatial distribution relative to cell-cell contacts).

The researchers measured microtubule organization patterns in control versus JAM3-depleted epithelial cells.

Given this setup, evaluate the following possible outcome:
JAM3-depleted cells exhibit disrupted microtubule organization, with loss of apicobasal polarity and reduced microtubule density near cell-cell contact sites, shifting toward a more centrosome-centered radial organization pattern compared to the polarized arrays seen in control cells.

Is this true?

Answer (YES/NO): YES